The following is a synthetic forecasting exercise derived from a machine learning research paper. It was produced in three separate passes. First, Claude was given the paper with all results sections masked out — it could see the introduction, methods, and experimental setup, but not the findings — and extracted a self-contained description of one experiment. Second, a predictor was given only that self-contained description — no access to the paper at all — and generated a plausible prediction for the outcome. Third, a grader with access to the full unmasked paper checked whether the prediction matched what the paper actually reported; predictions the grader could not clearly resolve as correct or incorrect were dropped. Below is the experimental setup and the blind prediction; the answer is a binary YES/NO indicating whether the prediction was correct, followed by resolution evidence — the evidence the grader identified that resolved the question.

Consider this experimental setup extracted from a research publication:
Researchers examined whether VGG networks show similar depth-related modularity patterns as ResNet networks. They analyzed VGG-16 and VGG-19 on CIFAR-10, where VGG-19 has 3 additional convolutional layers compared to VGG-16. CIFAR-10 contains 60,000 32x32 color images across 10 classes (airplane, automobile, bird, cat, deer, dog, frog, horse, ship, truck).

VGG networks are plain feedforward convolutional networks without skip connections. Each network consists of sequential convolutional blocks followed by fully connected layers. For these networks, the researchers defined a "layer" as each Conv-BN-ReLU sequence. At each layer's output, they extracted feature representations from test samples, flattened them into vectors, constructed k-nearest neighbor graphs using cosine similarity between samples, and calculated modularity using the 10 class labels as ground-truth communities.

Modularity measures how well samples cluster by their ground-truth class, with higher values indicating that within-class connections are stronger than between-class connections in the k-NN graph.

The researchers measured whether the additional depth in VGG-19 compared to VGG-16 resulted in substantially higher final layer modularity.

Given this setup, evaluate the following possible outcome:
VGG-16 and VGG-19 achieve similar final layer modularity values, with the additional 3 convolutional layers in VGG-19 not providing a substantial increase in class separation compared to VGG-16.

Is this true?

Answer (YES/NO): YES